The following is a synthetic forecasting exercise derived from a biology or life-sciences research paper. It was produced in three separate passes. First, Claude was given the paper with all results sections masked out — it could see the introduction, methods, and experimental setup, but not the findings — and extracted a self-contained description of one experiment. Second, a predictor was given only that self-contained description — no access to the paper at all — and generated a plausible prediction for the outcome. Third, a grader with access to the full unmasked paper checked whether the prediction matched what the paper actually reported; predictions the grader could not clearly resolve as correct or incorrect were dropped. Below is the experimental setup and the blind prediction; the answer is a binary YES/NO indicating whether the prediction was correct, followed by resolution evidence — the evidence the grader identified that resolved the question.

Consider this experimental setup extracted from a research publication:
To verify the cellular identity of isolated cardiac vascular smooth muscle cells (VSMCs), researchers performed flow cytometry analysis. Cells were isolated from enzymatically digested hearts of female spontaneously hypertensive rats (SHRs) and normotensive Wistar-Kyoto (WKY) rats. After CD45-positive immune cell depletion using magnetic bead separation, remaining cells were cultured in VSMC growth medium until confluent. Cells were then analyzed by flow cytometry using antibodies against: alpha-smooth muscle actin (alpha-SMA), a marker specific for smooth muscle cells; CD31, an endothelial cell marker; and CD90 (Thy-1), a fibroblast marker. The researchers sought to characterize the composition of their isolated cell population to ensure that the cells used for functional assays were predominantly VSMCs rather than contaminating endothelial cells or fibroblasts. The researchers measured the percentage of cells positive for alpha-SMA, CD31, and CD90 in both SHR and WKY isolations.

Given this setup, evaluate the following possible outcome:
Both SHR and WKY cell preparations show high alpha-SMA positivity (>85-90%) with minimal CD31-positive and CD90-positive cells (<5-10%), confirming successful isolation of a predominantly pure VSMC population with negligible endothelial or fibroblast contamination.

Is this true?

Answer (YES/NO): NO